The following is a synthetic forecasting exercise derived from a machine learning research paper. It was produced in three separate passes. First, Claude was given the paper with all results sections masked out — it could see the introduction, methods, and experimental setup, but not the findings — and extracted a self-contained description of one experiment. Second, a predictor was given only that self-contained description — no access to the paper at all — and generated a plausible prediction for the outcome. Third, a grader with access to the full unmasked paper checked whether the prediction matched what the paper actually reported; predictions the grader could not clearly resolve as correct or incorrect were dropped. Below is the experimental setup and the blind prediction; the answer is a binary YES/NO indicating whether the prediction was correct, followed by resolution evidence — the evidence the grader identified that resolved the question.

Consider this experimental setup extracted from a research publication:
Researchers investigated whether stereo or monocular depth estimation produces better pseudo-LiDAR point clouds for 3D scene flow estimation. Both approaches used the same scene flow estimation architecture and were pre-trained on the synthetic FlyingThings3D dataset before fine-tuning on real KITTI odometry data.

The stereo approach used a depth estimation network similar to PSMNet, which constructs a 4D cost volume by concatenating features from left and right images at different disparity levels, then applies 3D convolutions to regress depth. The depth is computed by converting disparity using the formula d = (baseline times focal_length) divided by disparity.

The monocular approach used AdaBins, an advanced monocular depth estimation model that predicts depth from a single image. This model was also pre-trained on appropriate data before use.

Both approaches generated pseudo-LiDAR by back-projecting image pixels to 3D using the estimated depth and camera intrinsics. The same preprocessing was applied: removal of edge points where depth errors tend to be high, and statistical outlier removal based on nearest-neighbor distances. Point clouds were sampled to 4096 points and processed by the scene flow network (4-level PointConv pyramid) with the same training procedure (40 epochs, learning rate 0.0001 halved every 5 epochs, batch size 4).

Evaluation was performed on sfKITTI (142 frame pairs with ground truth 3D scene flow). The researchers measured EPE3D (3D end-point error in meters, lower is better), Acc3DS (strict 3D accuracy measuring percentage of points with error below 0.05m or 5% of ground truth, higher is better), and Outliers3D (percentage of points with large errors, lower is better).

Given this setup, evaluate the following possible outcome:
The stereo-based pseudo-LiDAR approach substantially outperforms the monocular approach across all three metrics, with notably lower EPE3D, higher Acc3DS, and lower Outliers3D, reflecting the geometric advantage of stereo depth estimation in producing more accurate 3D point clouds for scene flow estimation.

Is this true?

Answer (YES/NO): NO